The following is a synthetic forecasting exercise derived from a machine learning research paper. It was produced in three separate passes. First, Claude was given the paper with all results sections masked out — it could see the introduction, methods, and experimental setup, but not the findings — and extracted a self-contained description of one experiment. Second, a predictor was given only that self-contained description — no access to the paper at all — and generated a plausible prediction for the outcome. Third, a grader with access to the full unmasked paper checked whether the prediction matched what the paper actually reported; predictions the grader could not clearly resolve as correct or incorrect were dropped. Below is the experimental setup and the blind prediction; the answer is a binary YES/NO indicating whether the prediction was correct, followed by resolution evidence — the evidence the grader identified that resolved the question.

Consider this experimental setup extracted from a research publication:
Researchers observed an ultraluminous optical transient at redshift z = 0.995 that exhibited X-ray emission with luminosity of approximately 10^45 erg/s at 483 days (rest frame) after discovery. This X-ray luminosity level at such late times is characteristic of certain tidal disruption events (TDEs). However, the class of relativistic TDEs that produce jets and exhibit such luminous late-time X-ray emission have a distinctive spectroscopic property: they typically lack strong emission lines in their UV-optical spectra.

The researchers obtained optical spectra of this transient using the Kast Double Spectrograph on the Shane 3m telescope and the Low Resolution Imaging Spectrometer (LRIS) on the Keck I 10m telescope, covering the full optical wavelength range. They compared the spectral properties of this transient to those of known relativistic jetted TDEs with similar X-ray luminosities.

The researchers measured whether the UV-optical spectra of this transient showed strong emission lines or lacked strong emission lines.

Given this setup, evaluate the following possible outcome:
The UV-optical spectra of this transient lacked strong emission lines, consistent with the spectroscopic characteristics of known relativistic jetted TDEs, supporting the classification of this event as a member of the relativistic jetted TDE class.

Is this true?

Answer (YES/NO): NO